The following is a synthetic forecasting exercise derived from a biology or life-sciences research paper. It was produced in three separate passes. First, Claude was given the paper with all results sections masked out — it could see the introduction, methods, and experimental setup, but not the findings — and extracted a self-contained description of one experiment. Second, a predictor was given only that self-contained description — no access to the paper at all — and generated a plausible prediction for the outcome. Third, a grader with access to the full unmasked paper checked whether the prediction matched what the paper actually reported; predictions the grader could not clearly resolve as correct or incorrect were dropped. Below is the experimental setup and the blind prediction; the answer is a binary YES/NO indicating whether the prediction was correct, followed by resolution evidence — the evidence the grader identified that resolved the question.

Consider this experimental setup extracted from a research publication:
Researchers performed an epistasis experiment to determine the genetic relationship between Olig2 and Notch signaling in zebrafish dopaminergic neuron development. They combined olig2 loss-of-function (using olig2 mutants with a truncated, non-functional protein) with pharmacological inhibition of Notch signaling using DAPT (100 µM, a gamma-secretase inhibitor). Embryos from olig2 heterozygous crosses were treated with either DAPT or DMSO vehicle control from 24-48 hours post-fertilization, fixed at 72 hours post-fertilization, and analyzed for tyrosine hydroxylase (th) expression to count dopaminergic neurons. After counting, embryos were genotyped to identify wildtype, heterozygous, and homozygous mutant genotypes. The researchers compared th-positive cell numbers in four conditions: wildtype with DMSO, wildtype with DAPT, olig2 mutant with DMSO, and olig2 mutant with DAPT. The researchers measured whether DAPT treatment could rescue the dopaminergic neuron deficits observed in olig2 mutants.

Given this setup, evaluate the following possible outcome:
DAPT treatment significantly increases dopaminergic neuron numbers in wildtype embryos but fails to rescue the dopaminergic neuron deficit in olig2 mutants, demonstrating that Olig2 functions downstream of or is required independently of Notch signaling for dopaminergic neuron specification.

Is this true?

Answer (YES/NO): NO